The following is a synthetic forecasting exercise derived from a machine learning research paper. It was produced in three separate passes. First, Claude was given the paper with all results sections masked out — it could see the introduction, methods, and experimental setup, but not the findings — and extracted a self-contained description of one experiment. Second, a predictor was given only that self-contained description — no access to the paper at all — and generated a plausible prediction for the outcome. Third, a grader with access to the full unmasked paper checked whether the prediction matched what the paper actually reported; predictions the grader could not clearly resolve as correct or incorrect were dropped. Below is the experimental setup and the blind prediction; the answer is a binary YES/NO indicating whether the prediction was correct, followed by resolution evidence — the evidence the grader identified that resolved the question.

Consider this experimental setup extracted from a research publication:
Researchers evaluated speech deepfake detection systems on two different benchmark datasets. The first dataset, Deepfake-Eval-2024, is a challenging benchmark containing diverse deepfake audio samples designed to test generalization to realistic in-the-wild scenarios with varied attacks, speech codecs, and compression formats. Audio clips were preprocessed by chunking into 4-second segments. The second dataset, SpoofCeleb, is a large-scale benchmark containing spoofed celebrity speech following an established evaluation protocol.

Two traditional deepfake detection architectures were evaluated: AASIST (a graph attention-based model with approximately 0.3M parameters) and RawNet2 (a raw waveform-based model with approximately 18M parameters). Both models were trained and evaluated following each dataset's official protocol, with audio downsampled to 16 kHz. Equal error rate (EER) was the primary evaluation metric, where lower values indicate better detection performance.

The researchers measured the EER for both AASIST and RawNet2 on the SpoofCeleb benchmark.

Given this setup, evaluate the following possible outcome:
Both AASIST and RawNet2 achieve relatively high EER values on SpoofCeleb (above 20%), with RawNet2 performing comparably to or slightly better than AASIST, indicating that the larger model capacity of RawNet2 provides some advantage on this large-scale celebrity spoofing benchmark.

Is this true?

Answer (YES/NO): NO